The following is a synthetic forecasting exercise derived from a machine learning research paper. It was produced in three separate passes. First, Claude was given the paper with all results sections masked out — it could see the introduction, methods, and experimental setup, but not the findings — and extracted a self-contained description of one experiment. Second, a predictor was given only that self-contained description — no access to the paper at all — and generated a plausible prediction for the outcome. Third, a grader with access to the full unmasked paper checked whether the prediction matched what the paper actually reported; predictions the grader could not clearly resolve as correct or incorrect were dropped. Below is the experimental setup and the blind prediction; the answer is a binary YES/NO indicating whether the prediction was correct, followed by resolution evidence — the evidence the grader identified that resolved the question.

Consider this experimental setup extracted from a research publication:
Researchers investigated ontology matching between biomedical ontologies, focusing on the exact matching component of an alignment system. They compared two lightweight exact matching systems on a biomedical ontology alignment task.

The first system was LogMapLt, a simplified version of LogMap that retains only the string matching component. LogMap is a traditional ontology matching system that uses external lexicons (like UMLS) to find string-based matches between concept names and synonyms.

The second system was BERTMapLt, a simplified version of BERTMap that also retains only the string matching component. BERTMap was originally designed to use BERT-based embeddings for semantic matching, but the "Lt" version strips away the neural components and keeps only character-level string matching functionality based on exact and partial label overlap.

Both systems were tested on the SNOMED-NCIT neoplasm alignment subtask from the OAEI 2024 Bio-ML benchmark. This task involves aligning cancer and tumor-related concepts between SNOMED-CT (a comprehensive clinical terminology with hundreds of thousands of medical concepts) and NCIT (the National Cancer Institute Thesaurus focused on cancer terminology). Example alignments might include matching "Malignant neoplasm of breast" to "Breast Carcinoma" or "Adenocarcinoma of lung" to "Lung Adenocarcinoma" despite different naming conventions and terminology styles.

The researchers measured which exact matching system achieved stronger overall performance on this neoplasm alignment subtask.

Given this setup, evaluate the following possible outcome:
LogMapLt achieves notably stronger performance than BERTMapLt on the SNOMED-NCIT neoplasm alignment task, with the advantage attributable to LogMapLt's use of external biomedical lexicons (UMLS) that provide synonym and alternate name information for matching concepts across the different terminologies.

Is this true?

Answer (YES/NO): NO